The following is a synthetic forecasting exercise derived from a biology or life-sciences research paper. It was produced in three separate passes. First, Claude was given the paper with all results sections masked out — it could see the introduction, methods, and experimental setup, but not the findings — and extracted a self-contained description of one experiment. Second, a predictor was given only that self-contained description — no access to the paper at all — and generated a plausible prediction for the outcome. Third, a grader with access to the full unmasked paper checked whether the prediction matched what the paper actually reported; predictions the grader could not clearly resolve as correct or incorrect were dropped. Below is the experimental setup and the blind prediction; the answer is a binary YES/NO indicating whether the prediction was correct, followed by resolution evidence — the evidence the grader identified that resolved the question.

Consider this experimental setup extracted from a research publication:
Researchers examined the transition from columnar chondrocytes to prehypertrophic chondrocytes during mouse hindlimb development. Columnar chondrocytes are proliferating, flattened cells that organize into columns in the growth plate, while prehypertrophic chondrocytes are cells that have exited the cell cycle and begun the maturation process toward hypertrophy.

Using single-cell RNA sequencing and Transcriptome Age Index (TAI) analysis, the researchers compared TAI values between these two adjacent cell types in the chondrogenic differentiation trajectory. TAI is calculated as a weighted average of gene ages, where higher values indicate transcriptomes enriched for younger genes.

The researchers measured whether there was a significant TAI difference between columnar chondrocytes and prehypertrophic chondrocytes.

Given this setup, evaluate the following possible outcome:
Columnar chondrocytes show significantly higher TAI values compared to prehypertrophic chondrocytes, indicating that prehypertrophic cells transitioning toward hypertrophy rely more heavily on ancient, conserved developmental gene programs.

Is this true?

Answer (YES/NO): NO